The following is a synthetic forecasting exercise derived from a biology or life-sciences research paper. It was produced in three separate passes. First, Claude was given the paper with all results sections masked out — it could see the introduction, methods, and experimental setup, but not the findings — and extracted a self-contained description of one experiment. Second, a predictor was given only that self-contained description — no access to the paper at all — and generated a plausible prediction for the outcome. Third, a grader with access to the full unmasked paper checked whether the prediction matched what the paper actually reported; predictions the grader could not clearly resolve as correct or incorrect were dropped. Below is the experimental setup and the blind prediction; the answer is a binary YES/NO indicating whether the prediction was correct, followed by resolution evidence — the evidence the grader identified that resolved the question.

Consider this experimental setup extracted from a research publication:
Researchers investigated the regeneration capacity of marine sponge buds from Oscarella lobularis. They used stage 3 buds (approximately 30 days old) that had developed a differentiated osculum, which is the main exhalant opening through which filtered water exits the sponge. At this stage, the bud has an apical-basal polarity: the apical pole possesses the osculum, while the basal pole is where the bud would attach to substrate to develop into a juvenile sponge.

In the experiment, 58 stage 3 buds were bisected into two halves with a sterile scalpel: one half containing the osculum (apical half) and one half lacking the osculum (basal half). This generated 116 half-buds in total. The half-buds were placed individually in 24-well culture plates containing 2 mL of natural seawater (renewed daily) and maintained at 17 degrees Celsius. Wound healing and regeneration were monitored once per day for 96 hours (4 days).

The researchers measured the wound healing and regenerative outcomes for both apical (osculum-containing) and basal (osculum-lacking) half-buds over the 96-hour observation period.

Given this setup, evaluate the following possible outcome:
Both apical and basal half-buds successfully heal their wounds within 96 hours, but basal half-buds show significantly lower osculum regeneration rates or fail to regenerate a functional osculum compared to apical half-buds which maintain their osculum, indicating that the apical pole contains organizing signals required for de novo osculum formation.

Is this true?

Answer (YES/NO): NO